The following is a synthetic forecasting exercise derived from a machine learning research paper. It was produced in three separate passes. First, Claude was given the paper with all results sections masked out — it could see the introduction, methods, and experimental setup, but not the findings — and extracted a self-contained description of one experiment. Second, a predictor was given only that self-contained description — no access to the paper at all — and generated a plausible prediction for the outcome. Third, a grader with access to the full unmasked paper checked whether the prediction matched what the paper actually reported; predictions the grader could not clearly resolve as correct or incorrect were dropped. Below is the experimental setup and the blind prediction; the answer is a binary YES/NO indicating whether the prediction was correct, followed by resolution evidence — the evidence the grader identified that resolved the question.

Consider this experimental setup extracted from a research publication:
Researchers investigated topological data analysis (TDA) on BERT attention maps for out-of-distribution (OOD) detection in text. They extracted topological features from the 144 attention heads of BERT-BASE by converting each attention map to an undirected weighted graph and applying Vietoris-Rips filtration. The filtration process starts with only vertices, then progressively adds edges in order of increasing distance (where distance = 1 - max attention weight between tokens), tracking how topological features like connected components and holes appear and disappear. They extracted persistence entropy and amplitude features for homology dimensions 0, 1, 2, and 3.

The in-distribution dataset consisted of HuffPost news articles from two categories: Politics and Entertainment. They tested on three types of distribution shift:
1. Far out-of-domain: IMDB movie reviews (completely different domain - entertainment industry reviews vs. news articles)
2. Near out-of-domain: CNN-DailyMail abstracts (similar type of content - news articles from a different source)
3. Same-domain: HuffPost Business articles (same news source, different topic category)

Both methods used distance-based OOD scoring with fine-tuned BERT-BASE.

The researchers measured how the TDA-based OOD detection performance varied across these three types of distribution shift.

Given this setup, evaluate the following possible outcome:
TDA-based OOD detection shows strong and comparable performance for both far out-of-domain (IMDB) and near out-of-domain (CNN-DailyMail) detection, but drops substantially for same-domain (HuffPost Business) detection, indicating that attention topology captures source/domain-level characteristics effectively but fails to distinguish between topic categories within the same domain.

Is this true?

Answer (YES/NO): NO